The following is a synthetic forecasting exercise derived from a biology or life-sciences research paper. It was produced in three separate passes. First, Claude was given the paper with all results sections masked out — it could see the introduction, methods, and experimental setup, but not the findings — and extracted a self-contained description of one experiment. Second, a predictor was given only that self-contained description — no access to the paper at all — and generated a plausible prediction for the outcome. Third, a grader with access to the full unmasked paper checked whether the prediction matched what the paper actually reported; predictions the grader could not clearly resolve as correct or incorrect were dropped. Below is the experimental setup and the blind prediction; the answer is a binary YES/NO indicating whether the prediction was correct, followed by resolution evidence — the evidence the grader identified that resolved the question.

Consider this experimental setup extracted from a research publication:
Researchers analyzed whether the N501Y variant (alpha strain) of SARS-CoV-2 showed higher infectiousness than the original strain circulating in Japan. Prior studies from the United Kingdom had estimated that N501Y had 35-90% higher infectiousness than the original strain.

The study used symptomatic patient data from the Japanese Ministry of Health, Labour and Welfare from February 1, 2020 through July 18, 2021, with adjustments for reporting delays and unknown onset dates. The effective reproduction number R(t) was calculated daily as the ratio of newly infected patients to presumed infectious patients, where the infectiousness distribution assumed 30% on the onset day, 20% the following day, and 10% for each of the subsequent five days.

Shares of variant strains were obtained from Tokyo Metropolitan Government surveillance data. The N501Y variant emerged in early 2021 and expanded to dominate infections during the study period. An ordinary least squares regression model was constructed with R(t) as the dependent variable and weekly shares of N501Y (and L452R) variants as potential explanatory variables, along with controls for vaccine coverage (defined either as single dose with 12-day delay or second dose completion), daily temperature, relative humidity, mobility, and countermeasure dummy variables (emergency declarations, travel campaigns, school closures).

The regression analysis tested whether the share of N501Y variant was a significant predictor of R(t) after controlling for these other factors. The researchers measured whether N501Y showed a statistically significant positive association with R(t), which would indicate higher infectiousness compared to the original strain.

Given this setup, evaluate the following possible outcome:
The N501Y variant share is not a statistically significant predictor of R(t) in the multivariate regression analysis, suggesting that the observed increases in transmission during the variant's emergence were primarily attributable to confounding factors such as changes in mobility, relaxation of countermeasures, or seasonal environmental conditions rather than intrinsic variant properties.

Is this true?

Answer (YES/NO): NO